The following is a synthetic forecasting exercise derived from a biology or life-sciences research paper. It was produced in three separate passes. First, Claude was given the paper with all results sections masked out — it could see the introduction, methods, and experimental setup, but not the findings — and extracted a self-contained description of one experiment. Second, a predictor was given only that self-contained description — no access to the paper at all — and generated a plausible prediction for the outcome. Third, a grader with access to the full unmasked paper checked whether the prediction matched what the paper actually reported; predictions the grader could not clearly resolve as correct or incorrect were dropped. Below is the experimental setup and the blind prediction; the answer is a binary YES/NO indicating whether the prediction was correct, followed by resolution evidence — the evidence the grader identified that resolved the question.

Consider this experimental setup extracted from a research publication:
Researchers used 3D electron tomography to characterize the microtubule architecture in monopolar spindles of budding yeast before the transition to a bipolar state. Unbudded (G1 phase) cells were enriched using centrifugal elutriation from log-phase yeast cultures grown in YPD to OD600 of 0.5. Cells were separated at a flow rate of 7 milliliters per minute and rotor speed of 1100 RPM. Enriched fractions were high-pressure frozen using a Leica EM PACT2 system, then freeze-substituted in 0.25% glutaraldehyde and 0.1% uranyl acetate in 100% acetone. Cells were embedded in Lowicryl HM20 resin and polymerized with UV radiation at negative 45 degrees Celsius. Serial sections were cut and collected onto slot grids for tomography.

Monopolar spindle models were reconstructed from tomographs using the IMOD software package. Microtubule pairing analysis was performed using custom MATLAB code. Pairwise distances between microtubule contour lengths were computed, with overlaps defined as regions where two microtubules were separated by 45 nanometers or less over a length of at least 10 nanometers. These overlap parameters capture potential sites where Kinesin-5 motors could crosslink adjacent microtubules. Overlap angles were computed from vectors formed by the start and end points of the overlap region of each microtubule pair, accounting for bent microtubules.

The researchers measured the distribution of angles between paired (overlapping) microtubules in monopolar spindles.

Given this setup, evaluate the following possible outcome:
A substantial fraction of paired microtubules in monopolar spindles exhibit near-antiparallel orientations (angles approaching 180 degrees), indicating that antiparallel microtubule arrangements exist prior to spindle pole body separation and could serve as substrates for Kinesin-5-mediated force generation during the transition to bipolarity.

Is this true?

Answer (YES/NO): NO